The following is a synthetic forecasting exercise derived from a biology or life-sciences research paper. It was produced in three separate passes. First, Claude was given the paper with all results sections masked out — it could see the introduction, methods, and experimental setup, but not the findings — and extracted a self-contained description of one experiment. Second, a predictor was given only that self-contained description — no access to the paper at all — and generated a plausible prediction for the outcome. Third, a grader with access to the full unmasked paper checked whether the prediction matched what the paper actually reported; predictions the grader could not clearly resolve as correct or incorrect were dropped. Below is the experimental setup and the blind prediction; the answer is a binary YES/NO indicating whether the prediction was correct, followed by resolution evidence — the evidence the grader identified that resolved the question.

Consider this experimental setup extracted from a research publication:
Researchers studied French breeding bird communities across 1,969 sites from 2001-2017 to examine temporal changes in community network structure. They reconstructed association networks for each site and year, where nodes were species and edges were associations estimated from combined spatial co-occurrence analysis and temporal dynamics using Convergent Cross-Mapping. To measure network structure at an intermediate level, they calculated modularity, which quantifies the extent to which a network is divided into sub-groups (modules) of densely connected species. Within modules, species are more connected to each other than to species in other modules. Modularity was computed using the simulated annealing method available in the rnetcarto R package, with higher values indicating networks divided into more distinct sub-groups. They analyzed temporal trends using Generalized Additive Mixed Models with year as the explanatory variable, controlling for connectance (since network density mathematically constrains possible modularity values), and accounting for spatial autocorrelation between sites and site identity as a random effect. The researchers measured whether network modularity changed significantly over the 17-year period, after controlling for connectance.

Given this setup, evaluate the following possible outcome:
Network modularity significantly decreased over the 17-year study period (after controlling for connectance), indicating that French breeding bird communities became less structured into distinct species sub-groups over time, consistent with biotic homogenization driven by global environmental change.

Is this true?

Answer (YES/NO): NO